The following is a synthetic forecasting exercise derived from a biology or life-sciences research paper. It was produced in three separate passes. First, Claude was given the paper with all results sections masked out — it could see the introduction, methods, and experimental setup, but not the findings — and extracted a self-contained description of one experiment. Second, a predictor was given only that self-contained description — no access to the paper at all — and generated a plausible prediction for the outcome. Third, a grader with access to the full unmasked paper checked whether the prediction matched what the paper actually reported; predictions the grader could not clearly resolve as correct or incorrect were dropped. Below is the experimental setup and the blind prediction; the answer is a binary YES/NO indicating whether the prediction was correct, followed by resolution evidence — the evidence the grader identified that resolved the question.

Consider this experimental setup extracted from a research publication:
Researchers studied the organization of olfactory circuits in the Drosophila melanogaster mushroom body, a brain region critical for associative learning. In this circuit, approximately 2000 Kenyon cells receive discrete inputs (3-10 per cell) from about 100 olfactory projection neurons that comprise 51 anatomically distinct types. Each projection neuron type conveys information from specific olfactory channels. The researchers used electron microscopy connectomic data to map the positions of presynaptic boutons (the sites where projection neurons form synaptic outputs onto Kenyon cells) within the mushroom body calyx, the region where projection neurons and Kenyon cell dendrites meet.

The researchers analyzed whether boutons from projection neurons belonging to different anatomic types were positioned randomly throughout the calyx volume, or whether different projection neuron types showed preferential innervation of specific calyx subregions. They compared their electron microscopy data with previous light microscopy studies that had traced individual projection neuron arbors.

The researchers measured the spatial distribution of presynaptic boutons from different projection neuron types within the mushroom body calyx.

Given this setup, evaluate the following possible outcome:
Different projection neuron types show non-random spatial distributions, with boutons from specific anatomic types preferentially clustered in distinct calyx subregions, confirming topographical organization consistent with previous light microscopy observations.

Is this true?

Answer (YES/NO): YES